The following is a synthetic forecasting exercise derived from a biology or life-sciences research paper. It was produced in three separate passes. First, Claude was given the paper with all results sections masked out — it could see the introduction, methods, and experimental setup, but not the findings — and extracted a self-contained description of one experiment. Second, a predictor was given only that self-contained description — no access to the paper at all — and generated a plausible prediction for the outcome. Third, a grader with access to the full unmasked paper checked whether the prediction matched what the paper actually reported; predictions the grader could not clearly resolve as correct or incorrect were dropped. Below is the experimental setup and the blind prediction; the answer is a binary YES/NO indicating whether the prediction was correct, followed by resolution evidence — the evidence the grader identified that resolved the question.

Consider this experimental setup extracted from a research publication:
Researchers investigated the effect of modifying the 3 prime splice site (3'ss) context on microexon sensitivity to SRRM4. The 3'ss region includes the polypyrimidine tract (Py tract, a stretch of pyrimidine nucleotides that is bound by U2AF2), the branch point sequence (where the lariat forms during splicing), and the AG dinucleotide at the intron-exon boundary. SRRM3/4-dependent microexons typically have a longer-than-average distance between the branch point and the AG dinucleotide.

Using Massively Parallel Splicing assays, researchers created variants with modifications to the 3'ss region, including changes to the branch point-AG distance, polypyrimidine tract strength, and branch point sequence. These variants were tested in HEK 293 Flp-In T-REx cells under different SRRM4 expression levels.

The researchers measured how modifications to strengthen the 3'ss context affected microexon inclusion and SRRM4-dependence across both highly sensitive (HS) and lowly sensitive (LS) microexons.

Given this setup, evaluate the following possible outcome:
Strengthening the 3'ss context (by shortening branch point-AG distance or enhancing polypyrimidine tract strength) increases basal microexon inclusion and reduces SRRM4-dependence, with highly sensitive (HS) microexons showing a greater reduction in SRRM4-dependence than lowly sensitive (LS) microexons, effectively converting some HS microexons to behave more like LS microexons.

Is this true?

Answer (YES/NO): NO